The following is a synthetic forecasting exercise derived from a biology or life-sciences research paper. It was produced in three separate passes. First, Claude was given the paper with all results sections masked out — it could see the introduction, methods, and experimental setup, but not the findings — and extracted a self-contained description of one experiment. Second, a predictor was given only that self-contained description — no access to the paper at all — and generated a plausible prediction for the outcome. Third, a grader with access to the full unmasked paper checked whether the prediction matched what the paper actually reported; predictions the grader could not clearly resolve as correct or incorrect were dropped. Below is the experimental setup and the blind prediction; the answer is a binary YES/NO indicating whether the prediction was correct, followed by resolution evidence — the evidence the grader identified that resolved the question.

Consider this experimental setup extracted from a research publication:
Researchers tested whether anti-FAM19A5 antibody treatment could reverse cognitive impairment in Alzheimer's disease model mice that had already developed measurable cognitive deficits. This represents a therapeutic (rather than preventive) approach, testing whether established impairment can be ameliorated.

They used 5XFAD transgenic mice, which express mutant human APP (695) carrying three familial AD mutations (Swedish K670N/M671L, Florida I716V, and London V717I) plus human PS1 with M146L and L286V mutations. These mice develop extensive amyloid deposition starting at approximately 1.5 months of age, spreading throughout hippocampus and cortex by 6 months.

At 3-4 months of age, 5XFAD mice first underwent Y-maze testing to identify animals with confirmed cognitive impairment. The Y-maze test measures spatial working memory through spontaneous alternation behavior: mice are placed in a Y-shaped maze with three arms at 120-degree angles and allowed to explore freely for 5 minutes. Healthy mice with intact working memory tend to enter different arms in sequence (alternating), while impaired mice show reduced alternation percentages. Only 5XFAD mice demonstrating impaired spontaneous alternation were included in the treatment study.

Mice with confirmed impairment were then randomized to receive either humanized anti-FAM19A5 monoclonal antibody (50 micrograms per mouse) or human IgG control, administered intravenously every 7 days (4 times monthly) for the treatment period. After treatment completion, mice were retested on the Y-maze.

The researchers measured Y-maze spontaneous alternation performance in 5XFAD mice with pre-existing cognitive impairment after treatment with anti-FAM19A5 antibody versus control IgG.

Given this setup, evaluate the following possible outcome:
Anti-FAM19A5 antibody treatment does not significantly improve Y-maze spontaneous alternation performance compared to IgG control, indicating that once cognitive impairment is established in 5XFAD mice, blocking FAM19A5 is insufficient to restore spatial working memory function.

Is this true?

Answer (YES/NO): NO